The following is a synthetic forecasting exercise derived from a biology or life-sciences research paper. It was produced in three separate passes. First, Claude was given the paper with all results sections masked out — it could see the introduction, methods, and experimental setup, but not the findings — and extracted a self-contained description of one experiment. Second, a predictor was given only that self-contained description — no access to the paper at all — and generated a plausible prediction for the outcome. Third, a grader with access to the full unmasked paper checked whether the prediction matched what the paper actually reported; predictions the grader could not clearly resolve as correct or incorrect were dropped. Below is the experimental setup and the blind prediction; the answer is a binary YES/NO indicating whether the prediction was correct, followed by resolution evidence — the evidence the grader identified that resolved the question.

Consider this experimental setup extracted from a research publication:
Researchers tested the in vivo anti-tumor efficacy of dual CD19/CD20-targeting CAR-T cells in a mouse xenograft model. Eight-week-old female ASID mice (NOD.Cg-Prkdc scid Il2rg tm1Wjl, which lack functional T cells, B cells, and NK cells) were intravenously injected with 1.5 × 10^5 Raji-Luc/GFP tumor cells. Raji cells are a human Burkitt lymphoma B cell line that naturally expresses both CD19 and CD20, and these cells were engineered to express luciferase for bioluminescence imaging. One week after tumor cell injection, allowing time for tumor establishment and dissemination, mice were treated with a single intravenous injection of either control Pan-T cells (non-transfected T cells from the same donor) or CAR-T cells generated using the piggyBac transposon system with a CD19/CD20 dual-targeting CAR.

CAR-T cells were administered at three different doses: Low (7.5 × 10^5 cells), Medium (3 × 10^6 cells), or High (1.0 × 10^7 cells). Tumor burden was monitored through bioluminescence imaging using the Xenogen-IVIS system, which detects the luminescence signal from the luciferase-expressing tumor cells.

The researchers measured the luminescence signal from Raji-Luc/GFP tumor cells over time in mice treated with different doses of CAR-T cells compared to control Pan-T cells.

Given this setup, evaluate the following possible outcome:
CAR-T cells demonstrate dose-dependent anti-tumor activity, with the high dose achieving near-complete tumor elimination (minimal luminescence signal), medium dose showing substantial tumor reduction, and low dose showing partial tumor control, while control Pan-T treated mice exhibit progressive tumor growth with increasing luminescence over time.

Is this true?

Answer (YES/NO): NO